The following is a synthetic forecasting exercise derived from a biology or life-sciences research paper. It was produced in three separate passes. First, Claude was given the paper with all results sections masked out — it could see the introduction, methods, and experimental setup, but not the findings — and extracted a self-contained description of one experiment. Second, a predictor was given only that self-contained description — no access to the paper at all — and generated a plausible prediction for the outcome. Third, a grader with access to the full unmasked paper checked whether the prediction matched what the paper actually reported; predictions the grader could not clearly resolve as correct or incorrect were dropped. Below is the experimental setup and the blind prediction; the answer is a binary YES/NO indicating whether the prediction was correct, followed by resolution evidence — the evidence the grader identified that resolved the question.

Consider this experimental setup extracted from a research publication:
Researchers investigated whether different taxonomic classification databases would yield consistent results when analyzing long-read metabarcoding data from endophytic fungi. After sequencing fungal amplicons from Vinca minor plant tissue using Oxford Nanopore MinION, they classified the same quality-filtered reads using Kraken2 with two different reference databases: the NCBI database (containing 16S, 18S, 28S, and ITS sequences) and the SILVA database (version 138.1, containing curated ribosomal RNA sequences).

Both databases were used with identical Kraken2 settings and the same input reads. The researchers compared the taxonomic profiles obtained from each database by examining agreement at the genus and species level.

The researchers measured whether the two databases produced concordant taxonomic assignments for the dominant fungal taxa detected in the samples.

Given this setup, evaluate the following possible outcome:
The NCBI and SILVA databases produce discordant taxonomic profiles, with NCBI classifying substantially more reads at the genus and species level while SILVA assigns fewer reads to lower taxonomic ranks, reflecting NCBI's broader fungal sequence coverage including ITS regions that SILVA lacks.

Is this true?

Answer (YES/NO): NO